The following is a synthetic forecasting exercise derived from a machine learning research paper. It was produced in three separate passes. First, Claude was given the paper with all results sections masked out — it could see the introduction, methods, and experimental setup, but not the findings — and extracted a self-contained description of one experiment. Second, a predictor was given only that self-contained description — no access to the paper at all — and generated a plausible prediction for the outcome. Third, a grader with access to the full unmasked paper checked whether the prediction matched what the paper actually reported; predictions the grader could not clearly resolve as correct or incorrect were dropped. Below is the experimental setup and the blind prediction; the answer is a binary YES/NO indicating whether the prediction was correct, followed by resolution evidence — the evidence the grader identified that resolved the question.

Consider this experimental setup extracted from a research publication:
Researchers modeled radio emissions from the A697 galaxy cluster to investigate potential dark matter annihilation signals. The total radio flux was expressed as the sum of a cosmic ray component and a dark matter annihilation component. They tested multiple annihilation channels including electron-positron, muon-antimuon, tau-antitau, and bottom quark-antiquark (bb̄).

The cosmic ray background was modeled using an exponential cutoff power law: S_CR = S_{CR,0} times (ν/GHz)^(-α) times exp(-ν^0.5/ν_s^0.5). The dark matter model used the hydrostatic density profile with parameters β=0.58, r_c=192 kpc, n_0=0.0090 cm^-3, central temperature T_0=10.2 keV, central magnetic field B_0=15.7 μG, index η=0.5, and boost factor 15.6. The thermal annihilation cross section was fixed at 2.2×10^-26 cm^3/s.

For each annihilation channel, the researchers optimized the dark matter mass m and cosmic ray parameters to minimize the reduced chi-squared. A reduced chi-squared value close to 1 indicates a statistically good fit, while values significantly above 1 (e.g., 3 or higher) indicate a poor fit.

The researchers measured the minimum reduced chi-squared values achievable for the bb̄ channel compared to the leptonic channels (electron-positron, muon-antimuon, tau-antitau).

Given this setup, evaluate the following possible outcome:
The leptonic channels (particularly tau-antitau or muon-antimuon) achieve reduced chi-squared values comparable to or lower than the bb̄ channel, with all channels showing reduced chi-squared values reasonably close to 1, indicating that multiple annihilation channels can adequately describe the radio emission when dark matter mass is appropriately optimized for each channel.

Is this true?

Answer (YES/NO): NO